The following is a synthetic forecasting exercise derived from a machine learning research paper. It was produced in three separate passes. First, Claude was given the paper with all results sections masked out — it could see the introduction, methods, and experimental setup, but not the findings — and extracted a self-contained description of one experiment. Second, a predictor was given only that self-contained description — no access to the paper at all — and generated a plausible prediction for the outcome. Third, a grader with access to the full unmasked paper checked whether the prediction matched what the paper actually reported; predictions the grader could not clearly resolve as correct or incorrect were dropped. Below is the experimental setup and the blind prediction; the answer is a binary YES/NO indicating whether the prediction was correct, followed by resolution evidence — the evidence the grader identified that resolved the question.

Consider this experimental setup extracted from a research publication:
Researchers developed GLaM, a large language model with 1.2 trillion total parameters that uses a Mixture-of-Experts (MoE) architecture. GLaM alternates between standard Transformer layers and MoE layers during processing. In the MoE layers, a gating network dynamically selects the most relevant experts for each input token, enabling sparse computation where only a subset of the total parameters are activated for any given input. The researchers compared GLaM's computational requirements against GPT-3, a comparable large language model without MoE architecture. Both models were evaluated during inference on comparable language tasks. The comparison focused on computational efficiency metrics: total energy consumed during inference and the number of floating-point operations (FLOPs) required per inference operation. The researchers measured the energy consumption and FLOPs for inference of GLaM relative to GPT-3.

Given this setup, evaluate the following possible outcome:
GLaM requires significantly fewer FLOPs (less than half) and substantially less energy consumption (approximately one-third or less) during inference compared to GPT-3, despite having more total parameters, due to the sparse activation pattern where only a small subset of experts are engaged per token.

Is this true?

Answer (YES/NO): NO